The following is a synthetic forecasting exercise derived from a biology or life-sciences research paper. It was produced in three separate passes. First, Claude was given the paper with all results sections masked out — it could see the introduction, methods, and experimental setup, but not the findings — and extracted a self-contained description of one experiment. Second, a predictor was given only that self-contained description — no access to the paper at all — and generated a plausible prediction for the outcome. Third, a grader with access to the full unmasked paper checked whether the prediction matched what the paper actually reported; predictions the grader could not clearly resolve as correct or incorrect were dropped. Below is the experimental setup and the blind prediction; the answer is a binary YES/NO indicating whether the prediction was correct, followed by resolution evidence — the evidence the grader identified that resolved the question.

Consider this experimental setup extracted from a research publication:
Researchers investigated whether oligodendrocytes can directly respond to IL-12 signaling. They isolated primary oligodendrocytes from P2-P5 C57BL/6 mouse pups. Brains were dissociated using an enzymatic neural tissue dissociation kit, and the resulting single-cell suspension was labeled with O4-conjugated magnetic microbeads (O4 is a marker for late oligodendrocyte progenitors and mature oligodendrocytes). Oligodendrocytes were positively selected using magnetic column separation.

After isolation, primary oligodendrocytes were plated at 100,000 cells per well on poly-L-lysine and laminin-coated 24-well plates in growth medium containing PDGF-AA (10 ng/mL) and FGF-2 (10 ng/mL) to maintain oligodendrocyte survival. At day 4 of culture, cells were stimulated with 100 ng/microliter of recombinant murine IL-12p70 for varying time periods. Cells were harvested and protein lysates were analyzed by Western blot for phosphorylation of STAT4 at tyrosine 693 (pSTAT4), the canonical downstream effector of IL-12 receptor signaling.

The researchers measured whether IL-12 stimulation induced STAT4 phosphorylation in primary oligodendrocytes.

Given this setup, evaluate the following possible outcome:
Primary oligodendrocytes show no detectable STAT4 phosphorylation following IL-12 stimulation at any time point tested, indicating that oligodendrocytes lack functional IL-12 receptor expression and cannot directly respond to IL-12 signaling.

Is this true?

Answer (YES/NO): NO